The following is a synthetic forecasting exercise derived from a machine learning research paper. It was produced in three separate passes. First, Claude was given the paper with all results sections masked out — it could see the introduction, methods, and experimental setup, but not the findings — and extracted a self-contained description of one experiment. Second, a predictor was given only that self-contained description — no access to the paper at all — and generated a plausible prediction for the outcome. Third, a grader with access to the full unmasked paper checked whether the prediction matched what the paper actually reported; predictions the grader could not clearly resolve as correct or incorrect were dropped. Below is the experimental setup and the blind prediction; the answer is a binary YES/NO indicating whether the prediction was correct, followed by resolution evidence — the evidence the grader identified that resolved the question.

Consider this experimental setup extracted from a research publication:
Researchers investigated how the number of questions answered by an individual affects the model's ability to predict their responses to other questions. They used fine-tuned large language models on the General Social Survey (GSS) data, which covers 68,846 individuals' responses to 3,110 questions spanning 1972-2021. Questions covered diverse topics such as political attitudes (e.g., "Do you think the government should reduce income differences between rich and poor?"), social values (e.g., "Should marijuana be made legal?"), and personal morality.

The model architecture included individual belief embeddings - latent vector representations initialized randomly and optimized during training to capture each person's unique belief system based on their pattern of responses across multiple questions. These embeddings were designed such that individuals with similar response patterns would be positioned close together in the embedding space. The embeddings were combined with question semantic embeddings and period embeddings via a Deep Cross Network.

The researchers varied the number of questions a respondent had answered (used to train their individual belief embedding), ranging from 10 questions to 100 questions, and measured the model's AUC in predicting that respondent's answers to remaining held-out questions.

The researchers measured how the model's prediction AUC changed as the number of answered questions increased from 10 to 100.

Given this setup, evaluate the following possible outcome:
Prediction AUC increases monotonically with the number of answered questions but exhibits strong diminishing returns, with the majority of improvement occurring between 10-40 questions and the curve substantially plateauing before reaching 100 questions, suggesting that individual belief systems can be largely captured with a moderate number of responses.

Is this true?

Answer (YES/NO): NO